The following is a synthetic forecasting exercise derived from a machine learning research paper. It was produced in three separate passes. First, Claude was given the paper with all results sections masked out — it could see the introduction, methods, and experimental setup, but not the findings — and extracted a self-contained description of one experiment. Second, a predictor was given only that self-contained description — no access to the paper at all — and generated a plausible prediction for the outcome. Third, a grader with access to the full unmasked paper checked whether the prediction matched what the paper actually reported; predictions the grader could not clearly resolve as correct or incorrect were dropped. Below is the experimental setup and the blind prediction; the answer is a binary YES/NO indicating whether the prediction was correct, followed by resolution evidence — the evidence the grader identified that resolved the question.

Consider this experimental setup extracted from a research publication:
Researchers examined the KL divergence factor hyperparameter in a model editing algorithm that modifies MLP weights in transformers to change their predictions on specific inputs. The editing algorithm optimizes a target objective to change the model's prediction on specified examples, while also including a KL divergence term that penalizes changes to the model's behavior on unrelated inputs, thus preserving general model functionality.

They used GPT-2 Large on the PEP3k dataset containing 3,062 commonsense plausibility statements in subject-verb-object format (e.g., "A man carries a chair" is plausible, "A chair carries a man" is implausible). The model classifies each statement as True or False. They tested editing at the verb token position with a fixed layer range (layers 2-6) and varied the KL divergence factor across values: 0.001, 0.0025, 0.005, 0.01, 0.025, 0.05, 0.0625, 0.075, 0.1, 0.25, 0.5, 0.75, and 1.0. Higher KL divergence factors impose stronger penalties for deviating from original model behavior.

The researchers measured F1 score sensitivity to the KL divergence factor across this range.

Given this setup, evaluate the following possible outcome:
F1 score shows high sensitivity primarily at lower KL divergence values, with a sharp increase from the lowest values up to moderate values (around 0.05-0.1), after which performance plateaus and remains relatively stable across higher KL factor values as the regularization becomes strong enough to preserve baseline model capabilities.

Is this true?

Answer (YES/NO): NO